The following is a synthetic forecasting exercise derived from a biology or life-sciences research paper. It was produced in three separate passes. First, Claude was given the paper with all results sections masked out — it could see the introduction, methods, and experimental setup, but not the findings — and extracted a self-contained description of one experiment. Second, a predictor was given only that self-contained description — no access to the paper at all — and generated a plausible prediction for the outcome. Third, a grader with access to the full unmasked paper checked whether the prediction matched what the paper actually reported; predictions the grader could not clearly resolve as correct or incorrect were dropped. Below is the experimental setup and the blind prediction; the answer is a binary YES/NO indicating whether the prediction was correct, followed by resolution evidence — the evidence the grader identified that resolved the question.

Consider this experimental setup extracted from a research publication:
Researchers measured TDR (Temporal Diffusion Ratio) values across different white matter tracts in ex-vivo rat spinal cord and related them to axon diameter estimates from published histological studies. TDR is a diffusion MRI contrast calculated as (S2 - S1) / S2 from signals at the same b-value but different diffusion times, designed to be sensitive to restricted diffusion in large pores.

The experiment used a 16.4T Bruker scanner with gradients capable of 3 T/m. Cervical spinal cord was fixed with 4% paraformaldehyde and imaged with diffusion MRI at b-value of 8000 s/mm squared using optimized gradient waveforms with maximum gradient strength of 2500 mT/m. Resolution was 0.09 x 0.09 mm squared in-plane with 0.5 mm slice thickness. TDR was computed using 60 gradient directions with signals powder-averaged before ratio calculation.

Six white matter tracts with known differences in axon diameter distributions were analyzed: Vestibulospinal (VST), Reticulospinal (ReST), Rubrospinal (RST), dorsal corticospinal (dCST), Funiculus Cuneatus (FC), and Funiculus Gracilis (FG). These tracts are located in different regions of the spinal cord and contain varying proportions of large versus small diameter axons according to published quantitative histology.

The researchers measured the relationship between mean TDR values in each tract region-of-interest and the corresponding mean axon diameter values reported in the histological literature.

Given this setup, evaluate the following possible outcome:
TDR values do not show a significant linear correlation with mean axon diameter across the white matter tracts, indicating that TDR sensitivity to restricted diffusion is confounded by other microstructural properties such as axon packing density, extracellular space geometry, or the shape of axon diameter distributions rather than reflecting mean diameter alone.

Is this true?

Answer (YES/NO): NO